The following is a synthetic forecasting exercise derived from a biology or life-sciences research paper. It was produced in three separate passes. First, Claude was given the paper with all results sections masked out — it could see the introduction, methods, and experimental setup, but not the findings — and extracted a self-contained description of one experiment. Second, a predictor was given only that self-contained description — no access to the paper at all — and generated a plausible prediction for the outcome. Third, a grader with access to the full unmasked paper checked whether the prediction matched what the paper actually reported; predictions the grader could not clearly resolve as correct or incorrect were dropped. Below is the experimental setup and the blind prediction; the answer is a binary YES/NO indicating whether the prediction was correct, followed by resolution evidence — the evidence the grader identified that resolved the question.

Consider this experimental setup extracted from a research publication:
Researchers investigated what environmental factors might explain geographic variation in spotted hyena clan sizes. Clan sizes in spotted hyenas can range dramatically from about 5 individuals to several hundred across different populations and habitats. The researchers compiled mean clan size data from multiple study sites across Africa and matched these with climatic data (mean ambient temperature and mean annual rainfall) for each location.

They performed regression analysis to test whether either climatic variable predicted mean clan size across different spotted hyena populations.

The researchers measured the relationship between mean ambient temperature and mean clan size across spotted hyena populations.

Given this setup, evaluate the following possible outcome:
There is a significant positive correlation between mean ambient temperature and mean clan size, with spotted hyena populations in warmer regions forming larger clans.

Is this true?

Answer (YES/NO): NO